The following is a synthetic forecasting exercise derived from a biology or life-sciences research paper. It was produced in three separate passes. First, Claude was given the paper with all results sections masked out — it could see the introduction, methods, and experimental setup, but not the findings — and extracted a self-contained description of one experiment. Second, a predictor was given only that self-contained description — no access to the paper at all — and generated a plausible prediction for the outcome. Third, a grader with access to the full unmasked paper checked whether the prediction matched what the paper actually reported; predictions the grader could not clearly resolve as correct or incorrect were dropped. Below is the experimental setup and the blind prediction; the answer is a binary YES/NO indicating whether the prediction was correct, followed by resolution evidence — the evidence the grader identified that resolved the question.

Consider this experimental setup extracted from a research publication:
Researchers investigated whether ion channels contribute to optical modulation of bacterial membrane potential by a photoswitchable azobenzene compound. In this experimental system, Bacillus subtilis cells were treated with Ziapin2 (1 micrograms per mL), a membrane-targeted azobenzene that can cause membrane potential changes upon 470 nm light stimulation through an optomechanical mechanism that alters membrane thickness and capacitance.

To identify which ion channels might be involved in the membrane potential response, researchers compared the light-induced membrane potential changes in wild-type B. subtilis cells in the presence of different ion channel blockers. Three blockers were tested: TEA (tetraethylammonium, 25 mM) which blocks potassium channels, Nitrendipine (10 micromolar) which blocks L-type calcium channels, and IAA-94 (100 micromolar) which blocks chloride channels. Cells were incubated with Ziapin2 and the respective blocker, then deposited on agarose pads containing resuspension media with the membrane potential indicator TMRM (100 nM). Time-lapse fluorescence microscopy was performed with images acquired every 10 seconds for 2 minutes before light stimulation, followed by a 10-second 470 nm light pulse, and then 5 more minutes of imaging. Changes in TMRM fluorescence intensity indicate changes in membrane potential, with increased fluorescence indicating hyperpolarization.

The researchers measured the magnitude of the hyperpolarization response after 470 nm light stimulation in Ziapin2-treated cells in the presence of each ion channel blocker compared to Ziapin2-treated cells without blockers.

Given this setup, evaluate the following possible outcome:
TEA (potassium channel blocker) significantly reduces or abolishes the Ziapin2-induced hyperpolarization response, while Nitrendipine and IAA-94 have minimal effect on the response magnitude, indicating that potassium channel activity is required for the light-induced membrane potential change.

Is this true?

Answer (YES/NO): NO